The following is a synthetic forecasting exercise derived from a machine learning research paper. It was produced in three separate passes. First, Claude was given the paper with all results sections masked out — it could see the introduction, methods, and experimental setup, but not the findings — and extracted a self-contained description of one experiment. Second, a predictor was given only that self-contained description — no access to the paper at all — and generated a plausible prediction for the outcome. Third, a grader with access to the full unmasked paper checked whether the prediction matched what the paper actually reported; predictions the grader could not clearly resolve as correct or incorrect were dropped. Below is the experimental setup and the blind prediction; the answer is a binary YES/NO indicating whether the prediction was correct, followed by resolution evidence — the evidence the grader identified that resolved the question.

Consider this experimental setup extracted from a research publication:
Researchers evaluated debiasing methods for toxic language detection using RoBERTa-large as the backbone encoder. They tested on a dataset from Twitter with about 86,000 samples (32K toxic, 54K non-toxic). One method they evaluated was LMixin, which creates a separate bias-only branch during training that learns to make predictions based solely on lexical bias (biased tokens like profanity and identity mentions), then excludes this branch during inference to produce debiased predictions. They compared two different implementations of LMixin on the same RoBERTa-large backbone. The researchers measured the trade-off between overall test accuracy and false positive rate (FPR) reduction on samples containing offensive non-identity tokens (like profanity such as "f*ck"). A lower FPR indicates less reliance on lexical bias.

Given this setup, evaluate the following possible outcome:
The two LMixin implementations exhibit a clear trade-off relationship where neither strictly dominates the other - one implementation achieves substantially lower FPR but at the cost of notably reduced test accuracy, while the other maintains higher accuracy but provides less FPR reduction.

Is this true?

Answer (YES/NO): YES